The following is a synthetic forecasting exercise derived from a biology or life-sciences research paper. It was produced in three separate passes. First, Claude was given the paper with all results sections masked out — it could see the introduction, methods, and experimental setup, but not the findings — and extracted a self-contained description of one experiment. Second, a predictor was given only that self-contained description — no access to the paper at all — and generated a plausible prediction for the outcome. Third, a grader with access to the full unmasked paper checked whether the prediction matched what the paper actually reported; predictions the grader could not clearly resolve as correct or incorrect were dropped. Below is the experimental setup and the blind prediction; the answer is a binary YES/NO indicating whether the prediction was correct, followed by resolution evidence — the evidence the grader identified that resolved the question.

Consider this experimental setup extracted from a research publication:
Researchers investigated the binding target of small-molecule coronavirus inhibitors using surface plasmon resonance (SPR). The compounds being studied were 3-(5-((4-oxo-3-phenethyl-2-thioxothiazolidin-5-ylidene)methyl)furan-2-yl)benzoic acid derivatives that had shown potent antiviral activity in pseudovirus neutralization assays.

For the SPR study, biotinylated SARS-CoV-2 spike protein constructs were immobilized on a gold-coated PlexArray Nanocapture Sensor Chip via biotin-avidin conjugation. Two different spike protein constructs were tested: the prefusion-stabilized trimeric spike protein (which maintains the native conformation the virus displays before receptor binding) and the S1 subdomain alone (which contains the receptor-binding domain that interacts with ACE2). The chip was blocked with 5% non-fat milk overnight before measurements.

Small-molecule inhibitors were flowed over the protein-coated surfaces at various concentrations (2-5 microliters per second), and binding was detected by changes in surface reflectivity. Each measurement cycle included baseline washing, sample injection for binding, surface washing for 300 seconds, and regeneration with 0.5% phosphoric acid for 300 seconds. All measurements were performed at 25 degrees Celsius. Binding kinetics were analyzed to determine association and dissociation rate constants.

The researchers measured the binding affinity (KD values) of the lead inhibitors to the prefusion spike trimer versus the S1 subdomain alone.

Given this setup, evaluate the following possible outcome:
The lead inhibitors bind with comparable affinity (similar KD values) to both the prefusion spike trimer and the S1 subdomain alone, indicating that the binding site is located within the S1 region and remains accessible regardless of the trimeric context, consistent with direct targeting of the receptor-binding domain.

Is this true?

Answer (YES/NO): NO